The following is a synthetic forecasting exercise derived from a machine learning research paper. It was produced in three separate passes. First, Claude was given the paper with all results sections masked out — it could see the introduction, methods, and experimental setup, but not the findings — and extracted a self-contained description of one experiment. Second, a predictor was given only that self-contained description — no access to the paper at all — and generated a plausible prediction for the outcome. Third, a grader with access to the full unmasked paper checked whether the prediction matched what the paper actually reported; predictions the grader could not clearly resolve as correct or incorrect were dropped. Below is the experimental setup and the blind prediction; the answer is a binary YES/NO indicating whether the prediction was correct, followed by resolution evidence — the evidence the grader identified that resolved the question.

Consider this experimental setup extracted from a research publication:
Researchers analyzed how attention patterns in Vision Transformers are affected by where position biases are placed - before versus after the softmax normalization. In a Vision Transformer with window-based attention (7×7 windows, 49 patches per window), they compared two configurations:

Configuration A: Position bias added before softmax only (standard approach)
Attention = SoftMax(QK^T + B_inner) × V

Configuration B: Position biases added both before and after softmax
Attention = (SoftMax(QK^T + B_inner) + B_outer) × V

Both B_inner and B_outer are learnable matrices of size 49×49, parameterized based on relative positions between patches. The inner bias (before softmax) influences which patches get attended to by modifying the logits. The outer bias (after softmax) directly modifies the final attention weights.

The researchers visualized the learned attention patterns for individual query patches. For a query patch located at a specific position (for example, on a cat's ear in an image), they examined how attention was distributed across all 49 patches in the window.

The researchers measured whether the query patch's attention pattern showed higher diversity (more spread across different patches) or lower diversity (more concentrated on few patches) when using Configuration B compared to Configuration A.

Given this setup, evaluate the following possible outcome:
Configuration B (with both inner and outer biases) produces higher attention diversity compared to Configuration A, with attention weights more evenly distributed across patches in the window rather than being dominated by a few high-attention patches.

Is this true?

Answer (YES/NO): YES